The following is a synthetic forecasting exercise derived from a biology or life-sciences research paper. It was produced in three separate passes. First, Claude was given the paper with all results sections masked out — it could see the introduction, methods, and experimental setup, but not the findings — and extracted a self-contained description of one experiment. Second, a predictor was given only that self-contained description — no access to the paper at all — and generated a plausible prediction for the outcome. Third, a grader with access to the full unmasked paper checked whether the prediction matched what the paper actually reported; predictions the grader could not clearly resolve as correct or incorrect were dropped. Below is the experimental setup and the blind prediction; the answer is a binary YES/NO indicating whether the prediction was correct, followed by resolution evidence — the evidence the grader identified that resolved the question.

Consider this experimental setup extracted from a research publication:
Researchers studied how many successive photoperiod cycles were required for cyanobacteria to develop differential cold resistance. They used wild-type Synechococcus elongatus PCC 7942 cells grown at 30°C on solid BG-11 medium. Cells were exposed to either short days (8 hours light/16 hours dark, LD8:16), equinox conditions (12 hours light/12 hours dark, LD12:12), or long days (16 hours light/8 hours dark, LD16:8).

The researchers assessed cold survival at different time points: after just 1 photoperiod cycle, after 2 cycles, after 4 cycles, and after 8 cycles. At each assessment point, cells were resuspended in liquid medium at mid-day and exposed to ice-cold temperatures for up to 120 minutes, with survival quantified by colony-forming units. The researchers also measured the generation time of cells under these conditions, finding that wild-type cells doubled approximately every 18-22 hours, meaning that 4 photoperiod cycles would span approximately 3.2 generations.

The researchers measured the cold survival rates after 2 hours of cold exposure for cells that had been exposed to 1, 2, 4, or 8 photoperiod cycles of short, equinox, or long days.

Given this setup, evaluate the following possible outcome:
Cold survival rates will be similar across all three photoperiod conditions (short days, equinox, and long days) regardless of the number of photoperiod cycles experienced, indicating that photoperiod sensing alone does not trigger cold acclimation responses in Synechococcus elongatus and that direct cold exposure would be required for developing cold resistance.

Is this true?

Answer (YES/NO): NO